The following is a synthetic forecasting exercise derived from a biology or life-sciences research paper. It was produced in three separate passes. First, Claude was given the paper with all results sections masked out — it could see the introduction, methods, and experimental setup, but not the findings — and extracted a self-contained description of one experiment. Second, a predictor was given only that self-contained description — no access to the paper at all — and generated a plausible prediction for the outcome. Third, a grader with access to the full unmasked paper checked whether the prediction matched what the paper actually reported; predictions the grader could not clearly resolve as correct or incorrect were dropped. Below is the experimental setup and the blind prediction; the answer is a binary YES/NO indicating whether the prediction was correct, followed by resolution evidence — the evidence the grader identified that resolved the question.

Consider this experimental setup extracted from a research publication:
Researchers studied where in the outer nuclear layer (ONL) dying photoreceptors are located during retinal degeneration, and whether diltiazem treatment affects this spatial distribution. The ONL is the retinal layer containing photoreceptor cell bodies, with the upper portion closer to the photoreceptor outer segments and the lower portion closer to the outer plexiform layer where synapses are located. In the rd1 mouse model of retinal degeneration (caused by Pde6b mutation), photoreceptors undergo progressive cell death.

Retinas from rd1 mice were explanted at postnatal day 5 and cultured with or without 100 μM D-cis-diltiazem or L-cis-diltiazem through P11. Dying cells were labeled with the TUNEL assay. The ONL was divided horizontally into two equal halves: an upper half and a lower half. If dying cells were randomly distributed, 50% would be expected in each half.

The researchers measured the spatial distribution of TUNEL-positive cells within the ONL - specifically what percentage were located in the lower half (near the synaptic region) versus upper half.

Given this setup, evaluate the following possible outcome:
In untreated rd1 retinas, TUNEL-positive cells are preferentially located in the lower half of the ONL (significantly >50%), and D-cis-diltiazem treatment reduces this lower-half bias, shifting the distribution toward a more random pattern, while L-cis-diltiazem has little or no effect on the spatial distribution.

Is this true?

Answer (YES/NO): NO